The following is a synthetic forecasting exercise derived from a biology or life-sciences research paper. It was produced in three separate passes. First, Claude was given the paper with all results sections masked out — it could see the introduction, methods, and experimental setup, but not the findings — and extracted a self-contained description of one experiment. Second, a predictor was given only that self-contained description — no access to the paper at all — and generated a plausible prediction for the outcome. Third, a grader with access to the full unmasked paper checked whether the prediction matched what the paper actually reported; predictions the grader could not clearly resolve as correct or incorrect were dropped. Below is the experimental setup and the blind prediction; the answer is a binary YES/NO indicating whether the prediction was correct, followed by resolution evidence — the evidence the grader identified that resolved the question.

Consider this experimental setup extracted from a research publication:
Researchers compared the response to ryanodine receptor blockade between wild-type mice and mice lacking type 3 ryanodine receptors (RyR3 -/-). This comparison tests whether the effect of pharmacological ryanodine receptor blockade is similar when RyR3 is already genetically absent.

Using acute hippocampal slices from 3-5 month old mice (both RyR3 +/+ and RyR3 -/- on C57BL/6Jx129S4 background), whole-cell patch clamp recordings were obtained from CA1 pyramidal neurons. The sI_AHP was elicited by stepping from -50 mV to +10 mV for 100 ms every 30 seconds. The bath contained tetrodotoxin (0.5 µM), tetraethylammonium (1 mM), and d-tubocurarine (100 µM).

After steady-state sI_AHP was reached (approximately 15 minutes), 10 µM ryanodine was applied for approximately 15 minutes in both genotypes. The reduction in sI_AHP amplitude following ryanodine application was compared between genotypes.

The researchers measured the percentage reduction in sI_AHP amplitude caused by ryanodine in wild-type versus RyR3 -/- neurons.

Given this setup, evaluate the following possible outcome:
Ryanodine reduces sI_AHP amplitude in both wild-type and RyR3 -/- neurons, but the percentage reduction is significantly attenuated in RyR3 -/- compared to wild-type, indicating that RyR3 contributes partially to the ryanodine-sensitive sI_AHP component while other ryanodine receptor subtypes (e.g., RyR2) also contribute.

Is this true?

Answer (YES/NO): NO